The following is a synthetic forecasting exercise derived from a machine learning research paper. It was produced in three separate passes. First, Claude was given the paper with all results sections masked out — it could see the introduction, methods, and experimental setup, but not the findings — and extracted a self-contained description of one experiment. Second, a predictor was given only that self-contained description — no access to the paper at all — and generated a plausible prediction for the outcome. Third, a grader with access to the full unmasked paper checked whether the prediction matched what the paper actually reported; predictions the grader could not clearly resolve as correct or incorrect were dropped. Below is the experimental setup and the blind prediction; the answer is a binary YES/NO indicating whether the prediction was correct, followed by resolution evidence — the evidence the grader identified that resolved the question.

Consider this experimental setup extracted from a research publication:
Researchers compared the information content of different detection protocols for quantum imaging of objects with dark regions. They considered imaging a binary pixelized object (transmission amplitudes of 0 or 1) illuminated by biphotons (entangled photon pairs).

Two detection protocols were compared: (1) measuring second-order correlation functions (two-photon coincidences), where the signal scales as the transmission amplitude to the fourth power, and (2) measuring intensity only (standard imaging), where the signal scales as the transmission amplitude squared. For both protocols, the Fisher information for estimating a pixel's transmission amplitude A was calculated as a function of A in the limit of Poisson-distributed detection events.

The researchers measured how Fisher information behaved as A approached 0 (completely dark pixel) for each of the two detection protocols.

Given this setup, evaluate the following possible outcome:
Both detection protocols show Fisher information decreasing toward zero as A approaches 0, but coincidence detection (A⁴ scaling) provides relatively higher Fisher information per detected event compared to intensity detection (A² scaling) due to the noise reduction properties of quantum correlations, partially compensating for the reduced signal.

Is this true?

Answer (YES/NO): NO